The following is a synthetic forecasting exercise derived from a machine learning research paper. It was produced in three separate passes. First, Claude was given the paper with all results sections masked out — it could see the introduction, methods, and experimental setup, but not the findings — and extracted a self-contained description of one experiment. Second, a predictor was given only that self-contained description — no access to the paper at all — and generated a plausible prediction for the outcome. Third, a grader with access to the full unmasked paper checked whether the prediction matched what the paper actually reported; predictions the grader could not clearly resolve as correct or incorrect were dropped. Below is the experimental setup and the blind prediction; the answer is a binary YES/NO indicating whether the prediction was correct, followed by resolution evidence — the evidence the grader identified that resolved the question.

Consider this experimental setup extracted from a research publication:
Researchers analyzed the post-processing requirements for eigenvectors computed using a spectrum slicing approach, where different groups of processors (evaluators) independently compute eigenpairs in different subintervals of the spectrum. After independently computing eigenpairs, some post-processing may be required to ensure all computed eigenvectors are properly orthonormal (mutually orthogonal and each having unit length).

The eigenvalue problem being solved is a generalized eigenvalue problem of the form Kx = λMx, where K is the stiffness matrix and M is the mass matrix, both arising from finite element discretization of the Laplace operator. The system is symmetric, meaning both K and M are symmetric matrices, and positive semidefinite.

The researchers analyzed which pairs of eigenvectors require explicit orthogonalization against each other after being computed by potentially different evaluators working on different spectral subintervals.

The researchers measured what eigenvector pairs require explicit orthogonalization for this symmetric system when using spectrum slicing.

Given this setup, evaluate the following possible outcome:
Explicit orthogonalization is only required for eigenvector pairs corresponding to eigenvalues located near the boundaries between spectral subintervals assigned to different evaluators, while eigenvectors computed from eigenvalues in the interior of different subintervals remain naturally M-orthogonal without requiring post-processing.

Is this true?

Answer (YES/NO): NO